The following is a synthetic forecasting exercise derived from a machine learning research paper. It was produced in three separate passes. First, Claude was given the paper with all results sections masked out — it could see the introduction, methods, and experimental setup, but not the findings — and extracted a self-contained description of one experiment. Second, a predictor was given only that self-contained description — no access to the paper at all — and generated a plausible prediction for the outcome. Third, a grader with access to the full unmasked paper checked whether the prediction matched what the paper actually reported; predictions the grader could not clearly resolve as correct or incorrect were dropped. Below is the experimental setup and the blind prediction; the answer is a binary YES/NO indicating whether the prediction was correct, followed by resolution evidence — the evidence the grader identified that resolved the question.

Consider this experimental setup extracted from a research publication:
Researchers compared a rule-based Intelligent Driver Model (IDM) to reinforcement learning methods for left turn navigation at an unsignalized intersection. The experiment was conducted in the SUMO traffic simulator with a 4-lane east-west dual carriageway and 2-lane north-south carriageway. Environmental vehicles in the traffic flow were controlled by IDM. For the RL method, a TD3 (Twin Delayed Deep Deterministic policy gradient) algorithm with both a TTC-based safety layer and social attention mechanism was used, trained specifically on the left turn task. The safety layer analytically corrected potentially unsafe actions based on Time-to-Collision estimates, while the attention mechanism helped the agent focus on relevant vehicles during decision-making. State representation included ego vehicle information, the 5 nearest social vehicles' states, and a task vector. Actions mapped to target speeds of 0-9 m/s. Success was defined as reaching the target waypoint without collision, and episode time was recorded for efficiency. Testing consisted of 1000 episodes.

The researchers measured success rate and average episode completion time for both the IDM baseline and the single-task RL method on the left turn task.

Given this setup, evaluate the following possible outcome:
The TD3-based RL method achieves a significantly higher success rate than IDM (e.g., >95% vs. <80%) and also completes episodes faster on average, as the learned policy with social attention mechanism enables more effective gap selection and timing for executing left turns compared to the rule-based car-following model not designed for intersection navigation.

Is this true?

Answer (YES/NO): NO